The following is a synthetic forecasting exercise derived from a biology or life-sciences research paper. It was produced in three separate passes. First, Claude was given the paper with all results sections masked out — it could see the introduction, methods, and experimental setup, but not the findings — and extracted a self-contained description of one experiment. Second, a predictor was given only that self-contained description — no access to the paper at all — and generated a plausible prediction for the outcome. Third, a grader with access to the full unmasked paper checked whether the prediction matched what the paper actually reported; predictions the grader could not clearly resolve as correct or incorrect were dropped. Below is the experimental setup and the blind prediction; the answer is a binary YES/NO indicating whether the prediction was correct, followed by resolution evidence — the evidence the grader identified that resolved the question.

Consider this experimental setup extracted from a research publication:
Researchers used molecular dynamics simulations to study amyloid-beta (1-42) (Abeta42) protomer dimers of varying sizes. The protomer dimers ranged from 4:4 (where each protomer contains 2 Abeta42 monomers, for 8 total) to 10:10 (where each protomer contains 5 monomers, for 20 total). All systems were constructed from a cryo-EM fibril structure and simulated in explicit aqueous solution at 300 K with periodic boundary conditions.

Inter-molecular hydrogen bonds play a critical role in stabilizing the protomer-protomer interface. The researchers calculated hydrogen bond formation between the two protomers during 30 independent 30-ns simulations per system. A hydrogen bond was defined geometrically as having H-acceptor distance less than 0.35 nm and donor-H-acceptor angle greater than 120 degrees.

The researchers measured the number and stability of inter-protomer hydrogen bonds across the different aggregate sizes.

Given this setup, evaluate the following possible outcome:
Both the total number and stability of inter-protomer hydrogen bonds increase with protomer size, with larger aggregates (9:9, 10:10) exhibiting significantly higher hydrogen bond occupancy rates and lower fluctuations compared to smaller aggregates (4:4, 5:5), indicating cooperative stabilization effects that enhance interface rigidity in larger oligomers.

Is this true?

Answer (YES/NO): NO